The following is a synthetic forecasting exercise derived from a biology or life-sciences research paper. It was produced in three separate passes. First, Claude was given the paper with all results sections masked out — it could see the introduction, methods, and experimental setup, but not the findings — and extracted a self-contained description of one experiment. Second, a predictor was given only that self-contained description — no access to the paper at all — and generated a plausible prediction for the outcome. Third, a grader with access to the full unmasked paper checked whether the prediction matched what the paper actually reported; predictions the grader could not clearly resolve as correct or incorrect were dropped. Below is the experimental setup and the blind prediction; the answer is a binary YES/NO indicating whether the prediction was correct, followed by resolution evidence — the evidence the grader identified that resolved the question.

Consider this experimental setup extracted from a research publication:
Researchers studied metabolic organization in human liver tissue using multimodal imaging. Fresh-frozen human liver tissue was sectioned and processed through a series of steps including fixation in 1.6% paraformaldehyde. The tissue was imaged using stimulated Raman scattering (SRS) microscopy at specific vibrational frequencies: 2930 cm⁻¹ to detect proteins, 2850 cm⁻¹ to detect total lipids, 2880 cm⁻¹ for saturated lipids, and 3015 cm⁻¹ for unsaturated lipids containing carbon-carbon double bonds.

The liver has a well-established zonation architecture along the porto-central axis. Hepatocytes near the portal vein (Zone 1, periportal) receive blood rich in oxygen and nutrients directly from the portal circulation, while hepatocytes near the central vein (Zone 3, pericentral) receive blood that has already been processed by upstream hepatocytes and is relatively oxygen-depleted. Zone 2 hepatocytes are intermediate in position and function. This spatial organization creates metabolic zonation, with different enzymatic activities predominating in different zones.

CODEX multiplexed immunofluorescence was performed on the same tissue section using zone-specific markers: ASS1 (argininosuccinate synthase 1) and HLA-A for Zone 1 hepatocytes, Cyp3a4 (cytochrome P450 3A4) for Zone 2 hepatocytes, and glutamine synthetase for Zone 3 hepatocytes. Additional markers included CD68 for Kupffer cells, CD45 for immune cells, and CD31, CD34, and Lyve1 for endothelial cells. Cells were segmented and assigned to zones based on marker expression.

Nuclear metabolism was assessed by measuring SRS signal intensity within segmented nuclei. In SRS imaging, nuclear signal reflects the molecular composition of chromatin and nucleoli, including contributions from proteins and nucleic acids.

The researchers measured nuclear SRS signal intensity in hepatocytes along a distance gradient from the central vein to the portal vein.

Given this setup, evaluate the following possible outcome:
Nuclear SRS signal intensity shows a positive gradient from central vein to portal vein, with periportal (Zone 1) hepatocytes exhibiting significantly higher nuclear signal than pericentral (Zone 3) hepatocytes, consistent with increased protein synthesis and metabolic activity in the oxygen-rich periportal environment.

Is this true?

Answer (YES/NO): NO